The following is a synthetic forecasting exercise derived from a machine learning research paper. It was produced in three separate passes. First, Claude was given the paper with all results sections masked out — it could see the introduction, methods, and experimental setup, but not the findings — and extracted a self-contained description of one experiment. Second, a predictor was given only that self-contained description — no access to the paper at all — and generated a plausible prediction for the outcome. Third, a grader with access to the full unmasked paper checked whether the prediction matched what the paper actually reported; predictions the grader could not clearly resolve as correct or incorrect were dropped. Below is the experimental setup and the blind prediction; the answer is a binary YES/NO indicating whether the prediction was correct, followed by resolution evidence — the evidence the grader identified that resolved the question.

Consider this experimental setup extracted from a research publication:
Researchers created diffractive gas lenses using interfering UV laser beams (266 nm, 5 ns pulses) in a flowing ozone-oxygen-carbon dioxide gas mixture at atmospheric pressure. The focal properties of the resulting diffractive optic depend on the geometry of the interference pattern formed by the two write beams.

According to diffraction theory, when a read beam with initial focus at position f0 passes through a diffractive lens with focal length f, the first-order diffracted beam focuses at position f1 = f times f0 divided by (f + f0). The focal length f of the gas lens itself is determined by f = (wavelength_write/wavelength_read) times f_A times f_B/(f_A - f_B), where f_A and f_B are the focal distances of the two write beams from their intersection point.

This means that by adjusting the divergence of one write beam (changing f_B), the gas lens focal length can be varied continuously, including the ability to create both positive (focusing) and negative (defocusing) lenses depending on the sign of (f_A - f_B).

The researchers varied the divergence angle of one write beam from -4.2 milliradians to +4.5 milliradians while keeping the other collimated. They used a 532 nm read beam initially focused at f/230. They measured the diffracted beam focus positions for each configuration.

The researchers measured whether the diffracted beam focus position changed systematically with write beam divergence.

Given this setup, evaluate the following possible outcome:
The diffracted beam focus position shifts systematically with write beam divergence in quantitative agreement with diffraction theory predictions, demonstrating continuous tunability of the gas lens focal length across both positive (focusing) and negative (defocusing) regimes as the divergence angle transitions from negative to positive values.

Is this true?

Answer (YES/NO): YES